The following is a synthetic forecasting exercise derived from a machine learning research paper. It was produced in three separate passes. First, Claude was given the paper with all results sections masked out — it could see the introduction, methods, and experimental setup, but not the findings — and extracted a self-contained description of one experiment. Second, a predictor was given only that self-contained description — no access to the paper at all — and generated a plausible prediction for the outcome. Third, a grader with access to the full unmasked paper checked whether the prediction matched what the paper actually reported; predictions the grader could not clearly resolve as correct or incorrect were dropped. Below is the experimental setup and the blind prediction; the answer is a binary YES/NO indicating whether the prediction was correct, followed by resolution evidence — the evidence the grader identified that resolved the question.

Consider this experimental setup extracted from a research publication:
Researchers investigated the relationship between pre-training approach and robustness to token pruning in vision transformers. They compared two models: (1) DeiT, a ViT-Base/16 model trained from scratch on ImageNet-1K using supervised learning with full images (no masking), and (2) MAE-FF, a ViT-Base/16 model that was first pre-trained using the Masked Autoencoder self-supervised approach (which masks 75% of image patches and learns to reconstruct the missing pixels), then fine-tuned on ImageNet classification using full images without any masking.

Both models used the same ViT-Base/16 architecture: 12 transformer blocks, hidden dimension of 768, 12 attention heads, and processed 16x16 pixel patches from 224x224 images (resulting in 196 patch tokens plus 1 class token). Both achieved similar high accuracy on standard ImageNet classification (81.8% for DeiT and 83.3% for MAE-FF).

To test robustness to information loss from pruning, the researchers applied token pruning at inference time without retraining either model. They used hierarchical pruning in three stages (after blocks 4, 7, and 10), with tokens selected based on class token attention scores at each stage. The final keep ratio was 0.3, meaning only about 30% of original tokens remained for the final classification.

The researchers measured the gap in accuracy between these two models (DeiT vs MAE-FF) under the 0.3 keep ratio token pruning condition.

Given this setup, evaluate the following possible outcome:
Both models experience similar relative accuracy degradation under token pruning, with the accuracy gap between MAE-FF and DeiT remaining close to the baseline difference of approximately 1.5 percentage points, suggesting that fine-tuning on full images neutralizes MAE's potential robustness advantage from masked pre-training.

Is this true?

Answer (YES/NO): NO